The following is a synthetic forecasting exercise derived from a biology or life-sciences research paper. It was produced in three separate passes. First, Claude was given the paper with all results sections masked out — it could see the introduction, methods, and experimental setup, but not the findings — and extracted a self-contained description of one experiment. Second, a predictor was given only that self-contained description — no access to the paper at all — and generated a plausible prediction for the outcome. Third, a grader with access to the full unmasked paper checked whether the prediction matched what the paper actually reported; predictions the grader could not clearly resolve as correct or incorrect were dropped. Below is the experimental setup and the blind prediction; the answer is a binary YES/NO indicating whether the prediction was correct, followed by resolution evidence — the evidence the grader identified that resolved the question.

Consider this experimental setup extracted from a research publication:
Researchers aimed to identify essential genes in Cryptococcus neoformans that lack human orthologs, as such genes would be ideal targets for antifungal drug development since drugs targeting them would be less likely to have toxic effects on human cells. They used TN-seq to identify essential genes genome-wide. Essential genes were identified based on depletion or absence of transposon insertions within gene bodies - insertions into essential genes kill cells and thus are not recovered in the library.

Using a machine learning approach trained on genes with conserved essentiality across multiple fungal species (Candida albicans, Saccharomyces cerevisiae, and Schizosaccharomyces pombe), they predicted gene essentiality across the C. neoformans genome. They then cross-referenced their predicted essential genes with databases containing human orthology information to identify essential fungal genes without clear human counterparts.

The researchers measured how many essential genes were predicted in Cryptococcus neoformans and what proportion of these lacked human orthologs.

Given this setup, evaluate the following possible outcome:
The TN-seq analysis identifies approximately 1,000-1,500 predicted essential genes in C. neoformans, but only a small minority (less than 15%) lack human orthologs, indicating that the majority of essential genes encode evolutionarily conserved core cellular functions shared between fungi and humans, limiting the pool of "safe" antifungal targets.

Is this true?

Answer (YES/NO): NO